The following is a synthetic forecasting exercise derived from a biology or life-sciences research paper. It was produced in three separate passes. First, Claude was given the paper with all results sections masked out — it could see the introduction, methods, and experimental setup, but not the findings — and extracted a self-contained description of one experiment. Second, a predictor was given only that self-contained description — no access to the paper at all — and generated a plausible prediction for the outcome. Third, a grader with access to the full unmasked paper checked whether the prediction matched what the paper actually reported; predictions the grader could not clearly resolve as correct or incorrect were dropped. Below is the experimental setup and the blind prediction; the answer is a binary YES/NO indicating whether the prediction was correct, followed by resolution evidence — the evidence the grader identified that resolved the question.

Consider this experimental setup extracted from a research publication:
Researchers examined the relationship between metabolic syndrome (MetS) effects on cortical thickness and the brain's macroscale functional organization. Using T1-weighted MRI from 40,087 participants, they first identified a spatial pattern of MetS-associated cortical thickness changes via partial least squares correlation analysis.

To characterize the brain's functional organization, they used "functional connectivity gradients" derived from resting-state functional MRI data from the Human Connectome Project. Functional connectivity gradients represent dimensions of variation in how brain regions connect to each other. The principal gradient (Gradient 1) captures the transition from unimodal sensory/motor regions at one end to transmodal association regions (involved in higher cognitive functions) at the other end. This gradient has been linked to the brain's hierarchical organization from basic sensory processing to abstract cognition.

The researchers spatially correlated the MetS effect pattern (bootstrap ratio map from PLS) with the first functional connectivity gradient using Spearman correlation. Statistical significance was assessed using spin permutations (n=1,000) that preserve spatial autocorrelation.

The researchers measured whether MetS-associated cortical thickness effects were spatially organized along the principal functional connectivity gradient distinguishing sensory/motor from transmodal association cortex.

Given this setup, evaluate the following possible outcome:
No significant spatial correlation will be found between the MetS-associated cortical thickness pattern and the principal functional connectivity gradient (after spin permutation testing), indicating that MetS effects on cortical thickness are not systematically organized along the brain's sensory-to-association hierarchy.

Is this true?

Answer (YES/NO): YES